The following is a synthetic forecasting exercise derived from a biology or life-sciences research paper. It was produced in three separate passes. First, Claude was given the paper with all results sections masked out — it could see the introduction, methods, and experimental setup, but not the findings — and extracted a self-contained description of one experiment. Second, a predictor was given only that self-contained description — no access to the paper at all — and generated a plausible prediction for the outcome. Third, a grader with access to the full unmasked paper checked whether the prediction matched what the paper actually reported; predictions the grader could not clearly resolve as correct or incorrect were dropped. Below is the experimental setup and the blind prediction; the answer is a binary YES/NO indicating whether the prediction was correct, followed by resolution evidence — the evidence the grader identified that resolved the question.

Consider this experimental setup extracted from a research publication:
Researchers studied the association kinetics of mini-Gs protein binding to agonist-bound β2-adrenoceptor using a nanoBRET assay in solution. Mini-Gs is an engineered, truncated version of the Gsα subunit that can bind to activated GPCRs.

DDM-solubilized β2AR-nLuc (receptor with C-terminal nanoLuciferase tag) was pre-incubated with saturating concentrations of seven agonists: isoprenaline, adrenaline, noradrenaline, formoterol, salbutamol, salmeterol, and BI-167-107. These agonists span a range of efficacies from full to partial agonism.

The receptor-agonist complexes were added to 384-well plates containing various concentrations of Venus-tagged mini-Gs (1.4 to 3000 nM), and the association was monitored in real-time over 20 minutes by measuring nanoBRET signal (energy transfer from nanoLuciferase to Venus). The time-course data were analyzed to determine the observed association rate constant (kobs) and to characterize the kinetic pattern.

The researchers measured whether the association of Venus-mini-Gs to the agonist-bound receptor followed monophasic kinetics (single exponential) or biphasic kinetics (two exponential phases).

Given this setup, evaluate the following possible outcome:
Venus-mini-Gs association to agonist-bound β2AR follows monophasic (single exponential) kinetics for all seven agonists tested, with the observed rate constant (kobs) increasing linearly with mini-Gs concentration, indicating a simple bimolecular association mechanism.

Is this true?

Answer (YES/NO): NO